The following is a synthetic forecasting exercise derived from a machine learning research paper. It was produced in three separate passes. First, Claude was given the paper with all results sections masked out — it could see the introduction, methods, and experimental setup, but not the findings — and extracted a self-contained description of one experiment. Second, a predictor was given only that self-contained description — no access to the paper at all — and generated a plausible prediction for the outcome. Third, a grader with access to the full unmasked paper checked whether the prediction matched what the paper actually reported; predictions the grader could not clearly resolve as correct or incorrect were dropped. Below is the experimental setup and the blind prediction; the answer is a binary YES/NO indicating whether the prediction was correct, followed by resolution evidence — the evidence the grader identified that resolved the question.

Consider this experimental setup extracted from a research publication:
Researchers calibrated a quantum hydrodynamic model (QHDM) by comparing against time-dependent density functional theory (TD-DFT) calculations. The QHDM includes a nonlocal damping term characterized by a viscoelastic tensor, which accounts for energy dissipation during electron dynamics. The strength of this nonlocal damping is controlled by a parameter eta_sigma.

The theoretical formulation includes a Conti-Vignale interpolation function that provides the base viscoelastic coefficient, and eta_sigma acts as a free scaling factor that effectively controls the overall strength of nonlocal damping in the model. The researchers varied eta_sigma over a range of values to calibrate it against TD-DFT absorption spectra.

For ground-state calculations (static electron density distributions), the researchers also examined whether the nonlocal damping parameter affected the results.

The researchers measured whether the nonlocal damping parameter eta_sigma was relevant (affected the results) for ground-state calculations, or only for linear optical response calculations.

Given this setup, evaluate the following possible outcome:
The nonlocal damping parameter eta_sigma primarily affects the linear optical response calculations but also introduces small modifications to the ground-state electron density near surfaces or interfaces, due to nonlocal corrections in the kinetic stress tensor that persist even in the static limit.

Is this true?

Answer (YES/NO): NO